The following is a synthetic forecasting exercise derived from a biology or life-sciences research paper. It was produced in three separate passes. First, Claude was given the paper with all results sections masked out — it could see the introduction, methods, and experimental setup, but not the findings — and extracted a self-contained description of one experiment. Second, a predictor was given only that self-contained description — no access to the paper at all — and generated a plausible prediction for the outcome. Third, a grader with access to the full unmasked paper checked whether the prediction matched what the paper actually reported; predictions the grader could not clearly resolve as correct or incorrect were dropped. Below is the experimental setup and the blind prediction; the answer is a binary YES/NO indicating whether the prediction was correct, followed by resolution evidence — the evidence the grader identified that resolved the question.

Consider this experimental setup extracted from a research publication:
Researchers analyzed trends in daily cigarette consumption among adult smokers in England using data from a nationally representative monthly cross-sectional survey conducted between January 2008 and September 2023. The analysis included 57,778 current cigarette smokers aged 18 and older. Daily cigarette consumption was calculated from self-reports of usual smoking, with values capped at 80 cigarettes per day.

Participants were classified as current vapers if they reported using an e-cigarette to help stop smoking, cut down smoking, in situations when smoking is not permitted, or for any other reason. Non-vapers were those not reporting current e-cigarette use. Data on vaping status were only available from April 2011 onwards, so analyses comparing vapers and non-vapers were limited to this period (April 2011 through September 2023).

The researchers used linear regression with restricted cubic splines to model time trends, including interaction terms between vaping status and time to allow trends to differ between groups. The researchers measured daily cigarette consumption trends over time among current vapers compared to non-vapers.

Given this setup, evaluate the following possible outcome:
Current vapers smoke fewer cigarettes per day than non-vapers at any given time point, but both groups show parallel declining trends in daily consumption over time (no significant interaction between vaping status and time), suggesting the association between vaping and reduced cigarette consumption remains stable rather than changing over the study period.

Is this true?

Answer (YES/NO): NO